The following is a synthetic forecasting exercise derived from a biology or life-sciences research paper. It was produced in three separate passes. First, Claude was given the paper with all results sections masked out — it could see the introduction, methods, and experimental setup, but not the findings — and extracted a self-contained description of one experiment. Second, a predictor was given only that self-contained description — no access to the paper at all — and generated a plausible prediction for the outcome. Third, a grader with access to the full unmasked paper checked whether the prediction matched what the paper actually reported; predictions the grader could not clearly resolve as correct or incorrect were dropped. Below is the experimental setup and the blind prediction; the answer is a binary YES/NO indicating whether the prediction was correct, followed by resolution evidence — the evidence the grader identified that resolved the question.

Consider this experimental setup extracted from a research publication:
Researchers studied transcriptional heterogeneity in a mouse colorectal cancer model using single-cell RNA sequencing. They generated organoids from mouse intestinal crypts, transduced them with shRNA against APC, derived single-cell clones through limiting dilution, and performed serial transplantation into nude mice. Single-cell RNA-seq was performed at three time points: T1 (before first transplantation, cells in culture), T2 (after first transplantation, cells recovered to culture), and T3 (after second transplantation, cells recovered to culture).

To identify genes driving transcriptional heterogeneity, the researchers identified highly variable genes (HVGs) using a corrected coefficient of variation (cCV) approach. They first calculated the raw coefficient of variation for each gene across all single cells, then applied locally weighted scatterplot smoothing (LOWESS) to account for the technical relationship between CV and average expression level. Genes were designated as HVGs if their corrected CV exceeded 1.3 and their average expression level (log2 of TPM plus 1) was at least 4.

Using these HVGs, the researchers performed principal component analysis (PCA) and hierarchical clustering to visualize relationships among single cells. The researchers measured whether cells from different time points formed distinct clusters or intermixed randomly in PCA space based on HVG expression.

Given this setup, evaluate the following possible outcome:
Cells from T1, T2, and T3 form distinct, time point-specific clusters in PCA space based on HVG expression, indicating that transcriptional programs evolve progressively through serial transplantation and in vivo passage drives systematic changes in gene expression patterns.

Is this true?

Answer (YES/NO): NO